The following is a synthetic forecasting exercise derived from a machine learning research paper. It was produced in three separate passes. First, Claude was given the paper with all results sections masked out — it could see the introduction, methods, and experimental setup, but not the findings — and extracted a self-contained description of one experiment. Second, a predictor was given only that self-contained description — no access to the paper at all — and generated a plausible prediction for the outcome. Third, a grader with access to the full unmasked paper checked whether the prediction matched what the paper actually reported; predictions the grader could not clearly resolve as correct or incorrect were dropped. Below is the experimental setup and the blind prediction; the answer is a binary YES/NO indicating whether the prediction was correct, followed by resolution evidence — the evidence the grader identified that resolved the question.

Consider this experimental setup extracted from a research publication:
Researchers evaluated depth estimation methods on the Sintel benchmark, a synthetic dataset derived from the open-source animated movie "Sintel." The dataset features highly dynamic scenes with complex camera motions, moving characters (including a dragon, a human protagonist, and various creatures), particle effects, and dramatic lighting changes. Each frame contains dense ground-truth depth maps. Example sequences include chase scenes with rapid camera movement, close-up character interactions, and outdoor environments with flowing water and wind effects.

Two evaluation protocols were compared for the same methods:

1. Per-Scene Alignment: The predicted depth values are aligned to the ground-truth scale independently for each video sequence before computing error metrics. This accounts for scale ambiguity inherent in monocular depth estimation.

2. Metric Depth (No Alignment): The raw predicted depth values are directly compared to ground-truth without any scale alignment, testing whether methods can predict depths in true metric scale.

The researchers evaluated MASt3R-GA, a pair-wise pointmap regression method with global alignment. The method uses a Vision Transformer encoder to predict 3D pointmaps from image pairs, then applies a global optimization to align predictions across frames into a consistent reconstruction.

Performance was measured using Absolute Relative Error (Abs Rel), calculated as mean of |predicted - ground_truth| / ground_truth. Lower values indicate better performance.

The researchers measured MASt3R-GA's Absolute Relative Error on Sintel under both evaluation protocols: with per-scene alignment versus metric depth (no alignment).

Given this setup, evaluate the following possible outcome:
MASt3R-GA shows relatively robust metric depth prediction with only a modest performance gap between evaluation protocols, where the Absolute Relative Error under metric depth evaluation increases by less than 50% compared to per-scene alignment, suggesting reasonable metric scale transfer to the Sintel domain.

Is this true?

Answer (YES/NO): NO